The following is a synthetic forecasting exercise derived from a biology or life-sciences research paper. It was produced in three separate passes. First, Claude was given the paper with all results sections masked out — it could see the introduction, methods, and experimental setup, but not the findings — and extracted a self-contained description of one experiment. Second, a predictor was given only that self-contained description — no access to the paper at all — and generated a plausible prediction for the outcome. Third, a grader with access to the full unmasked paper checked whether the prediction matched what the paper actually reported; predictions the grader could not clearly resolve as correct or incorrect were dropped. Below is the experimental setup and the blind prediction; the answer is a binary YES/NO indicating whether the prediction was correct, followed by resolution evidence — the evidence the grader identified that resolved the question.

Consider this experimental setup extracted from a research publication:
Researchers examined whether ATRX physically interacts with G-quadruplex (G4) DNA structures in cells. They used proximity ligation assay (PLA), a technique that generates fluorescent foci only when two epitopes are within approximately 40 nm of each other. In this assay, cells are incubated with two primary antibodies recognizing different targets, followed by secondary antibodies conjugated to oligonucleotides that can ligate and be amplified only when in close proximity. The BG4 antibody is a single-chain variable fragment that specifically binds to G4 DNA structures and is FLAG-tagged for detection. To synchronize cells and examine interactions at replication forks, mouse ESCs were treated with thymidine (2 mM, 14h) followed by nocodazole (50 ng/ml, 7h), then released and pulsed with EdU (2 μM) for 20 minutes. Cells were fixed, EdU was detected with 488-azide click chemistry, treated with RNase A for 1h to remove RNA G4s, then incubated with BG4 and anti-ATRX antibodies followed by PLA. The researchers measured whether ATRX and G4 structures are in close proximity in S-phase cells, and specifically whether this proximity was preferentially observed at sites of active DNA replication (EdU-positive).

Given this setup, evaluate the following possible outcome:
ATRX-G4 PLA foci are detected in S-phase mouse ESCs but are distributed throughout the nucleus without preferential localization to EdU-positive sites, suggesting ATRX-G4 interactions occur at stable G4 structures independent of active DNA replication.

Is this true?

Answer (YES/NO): YES